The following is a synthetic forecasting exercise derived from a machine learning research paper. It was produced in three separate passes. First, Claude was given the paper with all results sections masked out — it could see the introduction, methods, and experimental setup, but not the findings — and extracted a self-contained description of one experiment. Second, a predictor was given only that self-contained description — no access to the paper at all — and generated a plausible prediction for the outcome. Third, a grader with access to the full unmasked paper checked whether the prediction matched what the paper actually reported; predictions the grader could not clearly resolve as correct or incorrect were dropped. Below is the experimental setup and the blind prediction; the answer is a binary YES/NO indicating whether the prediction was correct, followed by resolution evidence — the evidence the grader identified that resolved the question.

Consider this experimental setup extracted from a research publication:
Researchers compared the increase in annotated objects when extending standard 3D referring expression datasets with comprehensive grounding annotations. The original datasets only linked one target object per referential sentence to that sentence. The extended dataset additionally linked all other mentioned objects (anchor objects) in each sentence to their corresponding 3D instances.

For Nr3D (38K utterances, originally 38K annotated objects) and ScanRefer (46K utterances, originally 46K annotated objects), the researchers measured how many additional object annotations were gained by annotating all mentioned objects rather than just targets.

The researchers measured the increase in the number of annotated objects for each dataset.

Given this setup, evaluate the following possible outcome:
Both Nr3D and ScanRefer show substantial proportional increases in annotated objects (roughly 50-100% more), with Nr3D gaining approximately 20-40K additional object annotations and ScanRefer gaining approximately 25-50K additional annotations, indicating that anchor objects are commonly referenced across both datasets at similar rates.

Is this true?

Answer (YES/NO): NO